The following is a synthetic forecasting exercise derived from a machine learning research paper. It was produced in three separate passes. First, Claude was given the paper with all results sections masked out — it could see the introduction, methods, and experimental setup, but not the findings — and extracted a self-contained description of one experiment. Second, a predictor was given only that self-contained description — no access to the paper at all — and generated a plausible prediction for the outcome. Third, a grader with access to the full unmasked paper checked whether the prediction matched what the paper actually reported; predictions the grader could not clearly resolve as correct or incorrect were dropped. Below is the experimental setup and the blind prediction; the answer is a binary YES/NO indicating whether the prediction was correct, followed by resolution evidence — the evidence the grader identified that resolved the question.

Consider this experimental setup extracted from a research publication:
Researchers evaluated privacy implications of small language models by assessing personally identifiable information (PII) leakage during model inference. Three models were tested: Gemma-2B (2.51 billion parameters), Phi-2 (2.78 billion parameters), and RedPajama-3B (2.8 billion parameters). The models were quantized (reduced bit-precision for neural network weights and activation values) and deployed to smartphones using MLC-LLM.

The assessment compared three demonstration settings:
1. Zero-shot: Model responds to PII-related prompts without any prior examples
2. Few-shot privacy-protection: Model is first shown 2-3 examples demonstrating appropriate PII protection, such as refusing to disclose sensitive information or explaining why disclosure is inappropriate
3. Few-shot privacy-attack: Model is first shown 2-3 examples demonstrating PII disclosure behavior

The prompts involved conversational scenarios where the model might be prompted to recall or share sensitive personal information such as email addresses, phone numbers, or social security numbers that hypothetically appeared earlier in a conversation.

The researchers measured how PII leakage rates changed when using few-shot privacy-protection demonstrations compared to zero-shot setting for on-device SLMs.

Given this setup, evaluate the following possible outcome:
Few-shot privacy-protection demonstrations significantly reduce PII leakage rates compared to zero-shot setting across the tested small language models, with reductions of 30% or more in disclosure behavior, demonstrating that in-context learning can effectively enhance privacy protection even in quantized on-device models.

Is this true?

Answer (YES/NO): NO